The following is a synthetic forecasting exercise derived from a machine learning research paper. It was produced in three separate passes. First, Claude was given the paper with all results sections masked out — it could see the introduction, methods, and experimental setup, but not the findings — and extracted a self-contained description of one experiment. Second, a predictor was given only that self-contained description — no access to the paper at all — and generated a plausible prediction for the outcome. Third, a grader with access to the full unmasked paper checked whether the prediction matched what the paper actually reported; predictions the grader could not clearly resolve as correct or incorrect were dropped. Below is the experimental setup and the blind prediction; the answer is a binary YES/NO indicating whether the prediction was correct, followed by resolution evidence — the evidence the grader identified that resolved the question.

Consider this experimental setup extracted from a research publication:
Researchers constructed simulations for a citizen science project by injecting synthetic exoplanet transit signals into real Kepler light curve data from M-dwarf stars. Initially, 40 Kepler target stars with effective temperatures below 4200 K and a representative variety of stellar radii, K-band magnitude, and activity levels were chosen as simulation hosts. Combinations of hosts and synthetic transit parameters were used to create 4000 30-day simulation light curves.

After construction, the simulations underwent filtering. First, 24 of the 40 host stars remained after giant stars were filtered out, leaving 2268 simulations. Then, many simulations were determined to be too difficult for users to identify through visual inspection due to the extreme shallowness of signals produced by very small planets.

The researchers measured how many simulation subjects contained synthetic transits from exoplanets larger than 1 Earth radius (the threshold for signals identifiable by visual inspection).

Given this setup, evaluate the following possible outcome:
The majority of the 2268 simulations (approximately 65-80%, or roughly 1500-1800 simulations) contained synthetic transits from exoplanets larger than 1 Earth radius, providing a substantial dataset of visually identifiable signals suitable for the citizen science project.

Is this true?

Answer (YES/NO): NO